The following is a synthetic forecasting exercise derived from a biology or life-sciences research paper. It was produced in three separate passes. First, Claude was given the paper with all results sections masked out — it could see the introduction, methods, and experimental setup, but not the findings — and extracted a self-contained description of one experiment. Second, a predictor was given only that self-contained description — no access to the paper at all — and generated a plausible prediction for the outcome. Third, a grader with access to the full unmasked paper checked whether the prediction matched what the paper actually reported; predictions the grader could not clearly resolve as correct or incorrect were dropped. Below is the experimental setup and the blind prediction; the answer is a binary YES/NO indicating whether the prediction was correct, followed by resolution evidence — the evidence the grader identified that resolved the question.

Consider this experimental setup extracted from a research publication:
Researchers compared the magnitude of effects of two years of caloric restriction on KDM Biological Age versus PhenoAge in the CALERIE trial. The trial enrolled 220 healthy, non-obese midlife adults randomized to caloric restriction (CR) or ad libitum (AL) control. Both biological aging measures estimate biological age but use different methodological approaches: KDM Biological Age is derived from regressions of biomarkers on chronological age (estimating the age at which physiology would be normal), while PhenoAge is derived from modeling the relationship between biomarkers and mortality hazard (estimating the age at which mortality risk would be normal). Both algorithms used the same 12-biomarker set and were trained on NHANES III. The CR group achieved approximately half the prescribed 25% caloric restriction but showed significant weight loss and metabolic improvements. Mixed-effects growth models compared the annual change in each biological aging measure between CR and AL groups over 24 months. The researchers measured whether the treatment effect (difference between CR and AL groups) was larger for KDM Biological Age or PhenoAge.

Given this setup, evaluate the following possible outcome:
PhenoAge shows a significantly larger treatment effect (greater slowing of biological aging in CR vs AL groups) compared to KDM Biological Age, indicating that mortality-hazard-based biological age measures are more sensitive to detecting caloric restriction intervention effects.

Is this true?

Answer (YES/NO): NO